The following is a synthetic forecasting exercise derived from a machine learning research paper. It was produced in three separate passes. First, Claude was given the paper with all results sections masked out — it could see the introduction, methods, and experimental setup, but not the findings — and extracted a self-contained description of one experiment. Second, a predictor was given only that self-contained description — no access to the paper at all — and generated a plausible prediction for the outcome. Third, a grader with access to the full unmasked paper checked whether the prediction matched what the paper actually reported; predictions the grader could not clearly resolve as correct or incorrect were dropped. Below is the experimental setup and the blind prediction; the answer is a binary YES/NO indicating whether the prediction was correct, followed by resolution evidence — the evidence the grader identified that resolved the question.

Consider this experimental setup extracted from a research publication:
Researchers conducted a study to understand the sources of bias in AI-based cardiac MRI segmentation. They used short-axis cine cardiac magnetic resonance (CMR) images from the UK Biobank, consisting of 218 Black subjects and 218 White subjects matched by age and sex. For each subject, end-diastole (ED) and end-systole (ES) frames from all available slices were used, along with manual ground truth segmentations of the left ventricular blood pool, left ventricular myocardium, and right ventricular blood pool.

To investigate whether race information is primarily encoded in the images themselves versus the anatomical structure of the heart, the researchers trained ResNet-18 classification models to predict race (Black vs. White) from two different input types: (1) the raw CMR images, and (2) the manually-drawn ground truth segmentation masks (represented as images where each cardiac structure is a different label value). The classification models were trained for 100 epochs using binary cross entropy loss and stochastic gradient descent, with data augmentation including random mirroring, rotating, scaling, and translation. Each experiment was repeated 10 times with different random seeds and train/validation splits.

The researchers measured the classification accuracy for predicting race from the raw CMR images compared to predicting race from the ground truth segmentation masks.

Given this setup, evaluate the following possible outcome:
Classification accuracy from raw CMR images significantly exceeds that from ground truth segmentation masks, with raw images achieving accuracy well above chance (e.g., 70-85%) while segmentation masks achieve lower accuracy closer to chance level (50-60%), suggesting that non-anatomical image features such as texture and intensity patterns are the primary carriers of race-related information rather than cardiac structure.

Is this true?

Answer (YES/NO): NO